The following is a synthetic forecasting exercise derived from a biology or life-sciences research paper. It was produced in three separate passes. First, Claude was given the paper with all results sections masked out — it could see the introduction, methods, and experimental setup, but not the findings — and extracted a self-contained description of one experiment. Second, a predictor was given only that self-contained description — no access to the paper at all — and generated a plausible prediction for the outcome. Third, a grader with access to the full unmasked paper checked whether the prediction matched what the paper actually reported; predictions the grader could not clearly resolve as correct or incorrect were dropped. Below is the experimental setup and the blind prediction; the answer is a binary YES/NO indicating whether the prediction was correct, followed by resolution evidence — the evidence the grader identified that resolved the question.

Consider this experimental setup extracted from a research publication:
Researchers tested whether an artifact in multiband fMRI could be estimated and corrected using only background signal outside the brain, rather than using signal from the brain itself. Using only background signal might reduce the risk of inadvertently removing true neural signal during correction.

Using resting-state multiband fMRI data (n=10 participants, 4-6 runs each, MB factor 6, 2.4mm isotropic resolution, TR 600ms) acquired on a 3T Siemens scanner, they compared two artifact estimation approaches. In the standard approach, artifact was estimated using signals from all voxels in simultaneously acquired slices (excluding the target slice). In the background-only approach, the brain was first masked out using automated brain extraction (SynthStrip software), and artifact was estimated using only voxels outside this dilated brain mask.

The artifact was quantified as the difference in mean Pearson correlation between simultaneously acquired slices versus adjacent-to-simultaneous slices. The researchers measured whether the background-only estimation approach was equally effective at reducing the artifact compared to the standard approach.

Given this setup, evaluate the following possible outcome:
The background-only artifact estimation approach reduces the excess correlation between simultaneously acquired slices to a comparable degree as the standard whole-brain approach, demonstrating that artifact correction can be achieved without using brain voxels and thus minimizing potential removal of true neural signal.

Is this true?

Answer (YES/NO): NO